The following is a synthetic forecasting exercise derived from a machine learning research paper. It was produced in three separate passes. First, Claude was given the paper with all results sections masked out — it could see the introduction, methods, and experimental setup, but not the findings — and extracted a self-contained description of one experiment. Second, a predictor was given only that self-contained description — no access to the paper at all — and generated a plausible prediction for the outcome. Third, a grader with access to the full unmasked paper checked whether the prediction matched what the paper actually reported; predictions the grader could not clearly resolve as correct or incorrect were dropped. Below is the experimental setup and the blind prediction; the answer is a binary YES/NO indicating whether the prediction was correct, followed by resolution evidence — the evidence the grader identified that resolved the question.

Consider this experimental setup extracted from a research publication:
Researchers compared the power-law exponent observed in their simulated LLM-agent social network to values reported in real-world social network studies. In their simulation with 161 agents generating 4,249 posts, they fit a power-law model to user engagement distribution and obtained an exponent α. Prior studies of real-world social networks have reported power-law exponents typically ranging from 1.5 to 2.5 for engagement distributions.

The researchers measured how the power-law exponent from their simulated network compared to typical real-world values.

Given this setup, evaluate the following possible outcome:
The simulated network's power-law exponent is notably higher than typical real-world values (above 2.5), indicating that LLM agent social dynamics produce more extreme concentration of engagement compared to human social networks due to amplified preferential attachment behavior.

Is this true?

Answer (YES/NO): NO